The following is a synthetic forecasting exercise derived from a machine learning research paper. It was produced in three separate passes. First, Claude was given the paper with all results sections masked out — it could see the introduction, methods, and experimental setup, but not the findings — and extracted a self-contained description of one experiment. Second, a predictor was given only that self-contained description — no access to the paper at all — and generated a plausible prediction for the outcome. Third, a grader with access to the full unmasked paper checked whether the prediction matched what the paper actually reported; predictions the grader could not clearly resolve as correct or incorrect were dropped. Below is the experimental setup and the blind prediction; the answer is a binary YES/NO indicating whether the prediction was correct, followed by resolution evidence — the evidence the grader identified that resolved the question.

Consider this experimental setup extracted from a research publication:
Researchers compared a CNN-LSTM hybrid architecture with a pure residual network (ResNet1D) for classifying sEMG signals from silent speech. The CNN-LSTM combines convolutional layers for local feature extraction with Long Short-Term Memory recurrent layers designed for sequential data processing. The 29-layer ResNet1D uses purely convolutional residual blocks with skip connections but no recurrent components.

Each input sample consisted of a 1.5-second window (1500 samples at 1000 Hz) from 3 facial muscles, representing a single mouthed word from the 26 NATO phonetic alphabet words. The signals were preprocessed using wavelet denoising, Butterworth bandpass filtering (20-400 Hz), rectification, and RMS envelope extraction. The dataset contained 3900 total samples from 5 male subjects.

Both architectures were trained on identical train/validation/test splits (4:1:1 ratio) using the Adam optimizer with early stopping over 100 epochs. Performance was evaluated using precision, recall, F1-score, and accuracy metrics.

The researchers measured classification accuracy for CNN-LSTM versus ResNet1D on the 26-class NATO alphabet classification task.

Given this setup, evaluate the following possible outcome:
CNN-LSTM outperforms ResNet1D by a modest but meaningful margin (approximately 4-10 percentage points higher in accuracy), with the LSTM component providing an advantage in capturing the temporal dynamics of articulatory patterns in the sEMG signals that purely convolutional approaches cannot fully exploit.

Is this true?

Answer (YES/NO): NO